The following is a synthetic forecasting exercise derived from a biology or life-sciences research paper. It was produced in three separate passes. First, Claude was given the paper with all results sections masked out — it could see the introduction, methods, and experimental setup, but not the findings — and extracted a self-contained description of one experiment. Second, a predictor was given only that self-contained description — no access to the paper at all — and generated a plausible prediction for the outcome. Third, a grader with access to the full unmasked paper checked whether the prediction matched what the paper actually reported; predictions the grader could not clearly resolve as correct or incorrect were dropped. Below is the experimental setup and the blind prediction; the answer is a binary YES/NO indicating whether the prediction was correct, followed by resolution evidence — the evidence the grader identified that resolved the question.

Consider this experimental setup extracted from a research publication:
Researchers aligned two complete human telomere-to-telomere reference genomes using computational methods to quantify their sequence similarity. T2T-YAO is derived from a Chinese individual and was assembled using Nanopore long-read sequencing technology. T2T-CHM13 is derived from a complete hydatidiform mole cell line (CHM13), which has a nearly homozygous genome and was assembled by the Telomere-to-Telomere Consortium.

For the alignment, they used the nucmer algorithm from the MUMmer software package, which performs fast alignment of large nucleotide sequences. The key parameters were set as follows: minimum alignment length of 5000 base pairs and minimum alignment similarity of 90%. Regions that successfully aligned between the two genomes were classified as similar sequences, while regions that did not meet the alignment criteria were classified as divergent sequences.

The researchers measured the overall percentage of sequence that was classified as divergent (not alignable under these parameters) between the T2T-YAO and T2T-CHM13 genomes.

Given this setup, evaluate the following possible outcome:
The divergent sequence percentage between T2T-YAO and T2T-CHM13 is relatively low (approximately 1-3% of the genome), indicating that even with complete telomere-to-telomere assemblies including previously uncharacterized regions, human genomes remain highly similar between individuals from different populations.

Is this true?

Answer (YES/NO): NO